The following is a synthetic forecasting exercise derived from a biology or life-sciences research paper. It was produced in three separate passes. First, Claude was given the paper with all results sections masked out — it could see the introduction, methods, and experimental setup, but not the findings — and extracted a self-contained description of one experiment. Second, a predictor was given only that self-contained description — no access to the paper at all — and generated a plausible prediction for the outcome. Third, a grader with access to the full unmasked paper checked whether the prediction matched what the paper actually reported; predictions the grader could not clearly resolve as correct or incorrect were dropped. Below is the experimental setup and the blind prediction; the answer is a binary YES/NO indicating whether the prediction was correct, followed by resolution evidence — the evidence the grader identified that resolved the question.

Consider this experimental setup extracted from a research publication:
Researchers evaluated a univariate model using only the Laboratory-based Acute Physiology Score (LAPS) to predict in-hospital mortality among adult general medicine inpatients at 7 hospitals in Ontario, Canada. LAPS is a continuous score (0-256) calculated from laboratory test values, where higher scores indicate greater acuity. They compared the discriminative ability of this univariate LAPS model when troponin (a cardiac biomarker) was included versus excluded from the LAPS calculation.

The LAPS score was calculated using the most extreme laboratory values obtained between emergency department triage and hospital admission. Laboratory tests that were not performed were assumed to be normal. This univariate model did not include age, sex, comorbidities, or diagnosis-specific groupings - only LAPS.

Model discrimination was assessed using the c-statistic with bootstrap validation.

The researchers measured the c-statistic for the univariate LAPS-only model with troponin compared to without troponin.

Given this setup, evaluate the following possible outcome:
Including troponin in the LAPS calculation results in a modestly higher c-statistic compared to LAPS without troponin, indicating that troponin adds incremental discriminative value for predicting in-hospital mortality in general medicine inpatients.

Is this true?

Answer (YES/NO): NO